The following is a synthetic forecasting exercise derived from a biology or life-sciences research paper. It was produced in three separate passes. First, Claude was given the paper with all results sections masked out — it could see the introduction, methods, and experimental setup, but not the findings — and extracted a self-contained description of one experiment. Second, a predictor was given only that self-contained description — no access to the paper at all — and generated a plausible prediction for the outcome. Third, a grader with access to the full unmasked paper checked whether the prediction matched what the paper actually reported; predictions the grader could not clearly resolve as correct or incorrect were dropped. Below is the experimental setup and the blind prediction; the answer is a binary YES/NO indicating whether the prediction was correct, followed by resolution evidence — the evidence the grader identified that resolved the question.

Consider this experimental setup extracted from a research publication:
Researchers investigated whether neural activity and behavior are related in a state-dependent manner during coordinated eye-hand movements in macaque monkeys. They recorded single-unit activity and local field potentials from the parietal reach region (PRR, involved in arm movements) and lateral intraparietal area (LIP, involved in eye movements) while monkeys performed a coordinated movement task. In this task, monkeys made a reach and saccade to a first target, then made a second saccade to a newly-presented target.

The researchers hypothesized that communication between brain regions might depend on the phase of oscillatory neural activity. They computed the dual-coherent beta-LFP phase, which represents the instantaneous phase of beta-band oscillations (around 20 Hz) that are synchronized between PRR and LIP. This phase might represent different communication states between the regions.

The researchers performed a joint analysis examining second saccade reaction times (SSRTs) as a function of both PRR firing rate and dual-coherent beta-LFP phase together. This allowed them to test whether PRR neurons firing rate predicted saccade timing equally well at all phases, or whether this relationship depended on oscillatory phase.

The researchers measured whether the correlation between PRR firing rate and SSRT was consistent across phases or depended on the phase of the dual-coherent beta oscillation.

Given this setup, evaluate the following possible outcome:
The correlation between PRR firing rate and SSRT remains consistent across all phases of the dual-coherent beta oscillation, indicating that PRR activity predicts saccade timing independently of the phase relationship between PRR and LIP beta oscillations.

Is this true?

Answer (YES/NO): NO